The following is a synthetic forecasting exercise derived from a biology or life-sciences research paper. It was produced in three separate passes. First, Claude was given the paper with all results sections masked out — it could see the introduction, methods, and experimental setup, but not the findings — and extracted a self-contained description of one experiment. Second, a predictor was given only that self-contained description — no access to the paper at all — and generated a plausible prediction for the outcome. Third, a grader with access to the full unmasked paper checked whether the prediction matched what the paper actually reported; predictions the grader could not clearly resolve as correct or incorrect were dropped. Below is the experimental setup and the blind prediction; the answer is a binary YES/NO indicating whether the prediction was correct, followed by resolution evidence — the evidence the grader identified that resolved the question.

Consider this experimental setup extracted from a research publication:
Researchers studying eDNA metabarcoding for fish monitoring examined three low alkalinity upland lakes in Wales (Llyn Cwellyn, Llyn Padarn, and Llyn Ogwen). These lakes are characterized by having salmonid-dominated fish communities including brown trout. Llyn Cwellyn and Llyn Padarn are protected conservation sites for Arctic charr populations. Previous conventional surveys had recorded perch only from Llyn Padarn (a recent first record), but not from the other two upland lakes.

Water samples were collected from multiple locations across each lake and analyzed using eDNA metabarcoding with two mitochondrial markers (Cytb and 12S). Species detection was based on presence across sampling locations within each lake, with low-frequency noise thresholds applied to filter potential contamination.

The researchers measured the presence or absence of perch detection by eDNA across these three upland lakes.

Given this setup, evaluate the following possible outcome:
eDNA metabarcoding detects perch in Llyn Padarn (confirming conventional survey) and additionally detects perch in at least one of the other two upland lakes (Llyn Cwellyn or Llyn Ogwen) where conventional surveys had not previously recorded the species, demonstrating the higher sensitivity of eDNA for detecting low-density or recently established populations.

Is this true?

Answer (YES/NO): YES